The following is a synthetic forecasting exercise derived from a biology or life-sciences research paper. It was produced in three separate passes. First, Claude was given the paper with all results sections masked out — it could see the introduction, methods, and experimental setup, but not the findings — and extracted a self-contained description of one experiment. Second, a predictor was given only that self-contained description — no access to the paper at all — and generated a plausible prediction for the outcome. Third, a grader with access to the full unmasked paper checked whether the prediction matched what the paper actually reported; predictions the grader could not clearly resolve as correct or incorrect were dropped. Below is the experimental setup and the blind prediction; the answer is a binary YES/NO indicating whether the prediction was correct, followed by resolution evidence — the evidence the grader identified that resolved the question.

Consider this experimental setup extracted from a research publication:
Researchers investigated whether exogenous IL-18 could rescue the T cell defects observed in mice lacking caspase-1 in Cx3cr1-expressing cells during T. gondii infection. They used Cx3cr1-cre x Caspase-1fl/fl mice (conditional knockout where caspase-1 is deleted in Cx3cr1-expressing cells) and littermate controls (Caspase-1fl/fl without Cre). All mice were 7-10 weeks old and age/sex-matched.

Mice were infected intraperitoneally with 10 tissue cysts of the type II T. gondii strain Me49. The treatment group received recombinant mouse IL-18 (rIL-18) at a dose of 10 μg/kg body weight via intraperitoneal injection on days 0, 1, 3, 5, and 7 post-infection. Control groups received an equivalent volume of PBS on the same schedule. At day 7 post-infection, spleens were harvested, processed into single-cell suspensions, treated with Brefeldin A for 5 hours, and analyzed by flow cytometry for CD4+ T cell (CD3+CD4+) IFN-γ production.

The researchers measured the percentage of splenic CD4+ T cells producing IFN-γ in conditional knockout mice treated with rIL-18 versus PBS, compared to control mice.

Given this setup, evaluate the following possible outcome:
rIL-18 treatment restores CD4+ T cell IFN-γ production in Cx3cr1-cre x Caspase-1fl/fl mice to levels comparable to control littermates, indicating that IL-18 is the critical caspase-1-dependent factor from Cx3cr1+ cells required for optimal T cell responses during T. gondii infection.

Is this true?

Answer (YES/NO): YES